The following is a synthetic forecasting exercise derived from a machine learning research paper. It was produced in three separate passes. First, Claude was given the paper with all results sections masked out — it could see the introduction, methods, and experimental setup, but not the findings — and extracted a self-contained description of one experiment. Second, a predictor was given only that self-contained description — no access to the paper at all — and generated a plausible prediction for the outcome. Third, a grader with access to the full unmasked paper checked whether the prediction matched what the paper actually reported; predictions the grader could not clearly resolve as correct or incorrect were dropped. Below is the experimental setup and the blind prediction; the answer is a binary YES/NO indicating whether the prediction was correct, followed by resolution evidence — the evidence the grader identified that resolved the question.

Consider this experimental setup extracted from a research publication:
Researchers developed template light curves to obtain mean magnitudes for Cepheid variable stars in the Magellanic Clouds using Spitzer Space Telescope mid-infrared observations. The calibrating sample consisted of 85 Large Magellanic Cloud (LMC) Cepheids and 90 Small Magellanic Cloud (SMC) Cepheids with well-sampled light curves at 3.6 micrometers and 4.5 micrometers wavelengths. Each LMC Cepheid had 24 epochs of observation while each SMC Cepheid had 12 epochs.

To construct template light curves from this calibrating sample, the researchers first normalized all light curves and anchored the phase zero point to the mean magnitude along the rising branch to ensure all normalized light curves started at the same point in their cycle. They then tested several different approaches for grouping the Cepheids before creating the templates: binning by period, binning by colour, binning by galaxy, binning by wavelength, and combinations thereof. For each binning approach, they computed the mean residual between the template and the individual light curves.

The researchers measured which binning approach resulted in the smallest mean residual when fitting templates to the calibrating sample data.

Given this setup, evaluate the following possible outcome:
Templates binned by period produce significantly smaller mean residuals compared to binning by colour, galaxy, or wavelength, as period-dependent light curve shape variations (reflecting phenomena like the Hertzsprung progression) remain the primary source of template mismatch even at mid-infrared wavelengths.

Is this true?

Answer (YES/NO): NO